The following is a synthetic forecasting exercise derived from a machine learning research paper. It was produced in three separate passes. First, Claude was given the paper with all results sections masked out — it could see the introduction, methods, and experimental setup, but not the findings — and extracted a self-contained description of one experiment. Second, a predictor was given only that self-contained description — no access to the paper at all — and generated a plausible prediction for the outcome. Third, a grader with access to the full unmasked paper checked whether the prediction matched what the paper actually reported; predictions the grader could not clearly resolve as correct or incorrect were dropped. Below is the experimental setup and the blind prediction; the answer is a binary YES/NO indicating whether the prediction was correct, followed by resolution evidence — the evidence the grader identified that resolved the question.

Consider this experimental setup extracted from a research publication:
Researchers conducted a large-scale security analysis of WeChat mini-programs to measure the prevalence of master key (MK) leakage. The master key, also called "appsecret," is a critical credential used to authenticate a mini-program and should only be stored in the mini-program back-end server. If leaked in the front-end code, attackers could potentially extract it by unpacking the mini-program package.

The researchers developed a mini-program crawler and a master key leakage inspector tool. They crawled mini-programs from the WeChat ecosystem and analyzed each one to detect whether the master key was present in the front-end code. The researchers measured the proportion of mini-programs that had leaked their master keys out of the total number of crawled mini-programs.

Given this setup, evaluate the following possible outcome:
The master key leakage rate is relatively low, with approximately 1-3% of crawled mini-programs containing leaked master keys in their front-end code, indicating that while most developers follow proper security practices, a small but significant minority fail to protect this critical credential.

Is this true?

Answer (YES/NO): YES